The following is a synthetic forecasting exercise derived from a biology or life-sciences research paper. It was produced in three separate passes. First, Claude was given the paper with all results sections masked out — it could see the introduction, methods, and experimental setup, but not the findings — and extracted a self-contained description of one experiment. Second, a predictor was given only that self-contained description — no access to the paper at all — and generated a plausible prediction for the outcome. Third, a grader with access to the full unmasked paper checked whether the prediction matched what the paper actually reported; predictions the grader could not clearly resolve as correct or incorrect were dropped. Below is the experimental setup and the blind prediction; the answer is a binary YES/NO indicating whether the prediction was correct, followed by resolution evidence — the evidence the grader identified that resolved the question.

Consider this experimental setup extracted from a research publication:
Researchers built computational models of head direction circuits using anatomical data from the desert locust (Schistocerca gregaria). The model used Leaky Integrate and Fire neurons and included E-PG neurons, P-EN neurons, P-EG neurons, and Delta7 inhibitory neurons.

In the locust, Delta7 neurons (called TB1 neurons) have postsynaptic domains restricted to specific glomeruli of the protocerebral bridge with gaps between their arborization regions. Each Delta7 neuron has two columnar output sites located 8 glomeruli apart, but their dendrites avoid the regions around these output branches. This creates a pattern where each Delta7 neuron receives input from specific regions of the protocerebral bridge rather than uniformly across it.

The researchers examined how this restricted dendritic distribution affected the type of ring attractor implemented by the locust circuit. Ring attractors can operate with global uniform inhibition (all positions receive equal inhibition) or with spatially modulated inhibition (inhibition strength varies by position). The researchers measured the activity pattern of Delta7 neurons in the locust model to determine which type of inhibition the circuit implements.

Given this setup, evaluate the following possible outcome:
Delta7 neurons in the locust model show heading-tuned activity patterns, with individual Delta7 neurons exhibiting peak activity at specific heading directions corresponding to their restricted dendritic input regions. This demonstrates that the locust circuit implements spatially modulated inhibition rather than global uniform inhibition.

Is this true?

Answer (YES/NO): NO